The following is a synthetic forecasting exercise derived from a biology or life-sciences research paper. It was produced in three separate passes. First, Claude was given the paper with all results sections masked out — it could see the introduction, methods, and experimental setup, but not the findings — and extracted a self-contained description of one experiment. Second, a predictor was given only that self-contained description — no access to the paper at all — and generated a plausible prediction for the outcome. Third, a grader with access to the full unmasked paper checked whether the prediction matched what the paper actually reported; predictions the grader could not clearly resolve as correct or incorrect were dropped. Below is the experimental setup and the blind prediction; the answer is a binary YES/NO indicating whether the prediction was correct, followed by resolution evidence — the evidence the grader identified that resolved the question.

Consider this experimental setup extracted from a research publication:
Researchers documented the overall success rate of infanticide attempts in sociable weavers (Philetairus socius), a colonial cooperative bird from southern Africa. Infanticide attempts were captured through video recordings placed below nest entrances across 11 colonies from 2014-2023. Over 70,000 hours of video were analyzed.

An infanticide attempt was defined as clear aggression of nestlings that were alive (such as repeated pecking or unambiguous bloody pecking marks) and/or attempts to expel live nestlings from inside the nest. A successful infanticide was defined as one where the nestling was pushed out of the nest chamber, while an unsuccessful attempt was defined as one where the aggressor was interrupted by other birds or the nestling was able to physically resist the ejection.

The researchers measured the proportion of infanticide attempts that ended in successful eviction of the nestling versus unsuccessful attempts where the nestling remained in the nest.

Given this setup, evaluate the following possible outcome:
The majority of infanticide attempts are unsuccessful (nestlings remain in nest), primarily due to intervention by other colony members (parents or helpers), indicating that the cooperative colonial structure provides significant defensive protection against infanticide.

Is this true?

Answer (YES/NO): NO